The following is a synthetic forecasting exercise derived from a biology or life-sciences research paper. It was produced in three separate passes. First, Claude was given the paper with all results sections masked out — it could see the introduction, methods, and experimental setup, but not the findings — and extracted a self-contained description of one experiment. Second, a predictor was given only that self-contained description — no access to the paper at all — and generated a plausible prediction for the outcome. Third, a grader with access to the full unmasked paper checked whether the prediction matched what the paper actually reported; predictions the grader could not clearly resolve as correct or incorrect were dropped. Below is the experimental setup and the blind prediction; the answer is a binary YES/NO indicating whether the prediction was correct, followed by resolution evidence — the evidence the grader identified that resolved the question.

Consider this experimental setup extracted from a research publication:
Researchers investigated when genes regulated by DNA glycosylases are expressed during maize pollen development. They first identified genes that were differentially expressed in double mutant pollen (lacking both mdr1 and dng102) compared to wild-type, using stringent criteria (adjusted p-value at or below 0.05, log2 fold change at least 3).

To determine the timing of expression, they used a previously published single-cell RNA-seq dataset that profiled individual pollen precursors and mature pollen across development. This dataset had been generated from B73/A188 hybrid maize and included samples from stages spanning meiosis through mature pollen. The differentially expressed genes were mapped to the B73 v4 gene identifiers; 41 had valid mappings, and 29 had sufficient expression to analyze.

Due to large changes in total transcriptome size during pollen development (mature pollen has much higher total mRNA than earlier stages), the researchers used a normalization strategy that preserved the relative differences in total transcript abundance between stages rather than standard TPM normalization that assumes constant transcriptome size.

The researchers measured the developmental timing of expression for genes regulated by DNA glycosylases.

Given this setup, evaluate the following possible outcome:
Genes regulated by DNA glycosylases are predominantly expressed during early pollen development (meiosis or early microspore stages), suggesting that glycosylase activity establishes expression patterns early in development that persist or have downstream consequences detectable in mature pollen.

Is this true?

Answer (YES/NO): NO